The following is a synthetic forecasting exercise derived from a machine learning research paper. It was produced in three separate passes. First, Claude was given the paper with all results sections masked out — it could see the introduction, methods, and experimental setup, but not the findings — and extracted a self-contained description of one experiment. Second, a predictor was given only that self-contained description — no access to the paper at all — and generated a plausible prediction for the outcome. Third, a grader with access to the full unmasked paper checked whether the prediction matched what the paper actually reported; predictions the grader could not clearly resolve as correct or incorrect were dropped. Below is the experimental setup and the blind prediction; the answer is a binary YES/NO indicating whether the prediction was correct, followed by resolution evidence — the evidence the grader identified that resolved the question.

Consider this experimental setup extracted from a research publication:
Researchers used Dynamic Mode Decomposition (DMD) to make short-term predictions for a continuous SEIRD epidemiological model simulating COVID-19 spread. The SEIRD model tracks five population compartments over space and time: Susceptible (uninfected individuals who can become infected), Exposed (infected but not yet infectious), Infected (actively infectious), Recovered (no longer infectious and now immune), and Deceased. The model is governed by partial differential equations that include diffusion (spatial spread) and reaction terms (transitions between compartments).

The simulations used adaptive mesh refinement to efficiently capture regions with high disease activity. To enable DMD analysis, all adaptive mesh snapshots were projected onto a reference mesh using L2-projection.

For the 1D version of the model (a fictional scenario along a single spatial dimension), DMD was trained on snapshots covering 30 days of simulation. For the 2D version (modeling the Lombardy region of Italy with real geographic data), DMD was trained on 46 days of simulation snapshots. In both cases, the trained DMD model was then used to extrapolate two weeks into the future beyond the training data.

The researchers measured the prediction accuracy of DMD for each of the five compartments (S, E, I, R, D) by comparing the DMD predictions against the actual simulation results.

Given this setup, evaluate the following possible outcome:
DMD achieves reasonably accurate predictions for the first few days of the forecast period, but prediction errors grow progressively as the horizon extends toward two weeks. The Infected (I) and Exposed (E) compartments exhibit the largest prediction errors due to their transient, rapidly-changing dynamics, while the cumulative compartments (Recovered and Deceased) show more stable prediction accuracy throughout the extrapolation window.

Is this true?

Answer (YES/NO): NO